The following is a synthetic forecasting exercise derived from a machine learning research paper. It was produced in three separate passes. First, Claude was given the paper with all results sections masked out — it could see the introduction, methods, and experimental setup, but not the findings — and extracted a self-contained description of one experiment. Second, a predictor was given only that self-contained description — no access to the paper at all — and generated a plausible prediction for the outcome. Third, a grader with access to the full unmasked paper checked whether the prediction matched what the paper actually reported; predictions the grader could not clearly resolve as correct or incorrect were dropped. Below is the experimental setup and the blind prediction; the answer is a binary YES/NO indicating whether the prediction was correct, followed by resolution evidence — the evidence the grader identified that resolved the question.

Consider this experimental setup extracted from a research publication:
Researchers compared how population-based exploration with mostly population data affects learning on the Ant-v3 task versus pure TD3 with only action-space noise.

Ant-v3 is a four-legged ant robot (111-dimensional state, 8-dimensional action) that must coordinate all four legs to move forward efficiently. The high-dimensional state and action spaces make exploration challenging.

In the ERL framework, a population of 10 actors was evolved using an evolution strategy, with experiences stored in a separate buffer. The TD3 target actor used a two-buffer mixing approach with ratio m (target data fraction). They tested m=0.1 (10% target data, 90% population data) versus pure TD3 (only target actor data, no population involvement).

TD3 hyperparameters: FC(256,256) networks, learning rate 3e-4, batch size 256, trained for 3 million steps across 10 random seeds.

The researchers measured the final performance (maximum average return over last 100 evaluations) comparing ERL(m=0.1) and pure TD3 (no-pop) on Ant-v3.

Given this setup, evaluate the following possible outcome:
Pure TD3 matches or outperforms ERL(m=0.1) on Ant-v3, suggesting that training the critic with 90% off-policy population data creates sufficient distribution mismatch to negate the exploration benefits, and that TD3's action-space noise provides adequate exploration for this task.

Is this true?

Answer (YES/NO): NO